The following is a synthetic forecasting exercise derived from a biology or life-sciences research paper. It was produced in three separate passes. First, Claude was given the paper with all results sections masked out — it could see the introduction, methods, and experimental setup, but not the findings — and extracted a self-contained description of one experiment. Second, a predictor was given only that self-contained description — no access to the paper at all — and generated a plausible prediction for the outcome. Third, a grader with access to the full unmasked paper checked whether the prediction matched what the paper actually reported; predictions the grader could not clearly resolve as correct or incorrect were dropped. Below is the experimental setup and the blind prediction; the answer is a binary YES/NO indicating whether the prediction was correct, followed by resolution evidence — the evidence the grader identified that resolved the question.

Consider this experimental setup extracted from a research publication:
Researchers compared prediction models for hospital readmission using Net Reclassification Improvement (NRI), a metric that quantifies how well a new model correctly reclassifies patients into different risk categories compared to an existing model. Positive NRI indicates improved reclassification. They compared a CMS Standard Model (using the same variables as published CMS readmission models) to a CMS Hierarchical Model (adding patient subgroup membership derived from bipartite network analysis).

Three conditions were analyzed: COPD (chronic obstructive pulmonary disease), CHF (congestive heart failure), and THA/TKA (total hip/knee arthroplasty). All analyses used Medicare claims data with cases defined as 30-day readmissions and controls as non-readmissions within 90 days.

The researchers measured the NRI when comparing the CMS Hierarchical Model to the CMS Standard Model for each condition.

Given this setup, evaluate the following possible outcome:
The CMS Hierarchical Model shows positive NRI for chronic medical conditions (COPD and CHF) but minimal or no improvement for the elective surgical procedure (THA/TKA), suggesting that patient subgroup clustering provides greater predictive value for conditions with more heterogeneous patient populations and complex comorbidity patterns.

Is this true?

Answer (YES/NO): NO